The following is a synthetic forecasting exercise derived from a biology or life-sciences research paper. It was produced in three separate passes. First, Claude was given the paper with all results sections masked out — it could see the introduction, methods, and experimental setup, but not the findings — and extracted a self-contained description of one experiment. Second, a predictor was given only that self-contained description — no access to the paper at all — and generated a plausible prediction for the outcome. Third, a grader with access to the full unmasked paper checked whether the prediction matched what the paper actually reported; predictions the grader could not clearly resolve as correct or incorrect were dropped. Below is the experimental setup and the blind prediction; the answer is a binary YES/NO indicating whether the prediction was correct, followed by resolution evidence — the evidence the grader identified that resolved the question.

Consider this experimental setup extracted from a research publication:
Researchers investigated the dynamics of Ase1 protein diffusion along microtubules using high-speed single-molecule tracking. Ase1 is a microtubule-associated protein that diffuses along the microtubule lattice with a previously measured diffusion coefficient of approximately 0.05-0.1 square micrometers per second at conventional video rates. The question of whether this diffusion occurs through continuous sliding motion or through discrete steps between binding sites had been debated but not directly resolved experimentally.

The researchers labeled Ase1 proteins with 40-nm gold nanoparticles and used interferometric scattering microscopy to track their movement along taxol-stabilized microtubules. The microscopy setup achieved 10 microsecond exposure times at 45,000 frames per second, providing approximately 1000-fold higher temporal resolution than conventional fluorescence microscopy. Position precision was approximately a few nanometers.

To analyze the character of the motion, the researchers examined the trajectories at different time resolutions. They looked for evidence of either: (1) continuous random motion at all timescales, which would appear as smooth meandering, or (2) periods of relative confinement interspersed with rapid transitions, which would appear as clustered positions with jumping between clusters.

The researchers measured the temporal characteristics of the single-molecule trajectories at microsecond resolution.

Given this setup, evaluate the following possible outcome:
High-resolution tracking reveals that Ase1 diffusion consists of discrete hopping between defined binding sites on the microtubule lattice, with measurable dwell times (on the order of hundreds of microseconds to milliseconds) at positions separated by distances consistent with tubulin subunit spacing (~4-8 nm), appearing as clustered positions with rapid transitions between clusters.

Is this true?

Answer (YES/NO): YES